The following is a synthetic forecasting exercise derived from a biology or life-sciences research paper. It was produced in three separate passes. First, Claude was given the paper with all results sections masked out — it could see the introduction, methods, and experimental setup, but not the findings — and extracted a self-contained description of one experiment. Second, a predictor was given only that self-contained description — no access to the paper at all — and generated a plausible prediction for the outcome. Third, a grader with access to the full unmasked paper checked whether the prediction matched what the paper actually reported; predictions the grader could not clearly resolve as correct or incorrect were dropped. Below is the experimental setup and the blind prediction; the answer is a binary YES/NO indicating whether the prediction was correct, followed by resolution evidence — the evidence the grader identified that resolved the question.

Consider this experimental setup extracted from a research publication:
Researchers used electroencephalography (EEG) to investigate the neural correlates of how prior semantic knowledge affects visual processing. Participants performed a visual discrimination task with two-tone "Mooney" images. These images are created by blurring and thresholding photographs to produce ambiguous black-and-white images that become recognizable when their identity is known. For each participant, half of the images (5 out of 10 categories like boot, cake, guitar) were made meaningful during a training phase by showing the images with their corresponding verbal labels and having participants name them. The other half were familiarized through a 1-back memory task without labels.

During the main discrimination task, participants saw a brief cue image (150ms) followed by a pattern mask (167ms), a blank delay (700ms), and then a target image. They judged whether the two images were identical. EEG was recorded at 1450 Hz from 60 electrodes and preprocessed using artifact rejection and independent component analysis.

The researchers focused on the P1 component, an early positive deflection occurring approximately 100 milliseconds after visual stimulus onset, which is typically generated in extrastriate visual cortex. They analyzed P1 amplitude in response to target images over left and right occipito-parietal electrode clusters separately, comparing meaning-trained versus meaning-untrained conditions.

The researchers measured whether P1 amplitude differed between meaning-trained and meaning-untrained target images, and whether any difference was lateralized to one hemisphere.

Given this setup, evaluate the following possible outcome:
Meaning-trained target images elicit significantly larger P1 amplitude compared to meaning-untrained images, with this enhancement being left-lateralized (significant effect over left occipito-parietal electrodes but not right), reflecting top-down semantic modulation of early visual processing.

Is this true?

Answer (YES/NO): YES